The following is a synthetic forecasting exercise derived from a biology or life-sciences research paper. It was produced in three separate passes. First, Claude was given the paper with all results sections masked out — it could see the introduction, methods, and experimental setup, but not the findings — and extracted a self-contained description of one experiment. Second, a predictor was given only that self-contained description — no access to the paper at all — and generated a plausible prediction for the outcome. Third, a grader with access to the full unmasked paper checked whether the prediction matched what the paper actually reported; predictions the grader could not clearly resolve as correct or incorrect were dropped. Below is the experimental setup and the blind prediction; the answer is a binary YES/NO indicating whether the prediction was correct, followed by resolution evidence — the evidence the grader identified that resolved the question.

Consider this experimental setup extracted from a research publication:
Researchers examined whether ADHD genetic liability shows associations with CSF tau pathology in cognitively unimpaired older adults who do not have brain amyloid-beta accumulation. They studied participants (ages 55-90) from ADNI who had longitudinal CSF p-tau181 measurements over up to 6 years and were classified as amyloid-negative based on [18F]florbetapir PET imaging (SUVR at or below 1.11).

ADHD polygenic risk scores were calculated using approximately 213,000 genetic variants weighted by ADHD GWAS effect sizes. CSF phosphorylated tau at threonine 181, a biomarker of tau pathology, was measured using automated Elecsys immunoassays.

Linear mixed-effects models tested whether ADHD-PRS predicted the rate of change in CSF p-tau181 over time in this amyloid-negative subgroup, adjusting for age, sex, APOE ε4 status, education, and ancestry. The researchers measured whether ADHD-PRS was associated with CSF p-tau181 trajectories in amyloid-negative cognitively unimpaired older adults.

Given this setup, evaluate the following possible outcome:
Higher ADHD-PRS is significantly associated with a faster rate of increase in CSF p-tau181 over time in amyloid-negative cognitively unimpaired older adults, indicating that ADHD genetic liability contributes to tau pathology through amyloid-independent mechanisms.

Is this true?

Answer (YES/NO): NO